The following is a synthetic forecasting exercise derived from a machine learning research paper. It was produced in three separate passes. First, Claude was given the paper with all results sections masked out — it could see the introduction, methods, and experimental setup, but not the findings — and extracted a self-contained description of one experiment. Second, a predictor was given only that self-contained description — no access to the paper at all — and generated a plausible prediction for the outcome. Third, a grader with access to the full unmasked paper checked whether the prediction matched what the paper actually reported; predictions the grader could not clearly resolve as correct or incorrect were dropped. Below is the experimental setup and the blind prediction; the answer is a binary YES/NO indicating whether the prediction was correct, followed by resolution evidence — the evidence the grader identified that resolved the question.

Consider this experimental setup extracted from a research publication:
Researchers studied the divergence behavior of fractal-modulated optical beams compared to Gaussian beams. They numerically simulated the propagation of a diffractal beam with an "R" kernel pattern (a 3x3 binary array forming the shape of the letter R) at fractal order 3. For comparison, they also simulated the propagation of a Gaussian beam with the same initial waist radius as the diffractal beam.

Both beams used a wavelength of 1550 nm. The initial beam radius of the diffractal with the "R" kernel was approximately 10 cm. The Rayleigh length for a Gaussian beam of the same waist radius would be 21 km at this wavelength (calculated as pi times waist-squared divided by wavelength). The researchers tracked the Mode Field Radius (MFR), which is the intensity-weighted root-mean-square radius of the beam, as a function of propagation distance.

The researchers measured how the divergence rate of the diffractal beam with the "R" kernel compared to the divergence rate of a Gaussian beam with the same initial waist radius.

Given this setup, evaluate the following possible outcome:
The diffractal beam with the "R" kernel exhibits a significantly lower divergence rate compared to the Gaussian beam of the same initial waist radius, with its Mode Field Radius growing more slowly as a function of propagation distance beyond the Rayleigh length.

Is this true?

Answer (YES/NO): NO